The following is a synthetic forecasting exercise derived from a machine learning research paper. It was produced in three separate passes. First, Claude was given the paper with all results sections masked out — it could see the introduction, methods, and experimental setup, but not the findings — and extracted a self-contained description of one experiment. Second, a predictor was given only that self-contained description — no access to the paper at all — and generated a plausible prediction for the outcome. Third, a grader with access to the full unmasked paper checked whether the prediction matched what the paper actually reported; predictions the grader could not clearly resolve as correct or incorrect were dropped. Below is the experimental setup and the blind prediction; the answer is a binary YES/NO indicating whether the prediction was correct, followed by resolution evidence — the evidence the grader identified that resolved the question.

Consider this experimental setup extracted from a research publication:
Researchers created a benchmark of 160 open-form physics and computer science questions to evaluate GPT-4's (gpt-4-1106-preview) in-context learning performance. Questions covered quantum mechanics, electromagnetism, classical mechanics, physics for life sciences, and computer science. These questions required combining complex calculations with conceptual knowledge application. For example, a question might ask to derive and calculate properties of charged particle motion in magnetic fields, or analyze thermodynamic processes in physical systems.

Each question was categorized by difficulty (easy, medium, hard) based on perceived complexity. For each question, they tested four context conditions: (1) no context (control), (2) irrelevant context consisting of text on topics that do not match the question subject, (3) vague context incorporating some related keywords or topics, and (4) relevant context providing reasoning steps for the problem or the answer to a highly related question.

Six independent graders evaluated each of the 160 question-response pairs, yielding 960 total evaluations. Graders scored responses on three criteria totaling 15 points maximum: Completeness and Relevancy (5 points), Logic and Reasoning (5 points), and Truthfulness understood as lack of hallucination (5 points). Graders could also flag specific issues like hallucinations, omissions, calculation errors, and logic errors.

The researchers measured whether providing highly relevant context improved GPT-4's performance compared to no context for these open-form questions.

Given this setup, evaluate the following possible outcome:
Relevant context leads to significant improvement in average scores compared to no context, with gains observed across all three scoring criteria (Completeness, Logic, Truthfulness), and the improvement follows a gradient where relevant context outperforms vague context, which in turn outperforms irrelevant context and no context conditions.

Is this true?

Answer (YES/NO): NO